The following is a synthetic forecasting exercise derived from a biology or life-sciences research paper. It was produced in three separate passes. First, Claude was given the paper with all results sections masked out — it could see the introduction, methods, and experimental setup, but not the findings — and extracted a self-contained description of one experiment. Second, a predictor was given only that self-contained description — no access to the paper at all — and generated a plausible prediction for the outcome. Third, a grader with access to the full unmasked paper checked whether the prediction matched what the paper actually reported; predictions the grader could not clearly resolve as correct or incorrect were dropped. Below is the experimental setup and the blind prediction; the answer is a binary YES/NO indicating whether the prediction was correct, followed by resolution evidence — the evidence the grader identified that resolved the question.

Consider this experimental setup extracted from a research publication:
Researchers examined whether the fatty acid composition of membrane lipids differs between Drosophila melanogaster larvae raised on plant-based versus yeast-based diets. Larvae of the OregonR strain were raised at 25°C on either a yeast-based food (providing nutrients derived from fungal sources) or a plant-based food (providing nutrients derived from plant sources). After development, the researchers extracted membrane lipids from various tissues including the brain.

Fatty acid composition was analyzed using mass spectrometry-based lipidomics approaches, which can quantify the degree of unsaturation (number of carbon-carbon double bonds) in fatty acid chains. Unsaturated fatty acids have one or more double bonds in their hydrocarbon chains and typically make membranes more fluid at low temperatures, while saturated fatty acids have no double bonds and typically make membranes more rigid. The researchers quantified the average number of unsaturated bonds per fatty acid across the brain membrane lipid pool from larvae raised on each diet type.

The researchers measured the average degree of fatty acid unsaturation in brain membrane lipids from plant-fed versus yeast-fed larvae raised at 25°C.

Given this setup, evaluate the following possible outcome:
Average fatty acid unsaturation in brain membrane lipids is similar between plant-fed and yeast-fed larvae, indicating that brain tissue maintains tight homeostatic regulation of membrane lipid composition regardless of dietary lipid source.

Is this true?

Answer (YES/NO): NO